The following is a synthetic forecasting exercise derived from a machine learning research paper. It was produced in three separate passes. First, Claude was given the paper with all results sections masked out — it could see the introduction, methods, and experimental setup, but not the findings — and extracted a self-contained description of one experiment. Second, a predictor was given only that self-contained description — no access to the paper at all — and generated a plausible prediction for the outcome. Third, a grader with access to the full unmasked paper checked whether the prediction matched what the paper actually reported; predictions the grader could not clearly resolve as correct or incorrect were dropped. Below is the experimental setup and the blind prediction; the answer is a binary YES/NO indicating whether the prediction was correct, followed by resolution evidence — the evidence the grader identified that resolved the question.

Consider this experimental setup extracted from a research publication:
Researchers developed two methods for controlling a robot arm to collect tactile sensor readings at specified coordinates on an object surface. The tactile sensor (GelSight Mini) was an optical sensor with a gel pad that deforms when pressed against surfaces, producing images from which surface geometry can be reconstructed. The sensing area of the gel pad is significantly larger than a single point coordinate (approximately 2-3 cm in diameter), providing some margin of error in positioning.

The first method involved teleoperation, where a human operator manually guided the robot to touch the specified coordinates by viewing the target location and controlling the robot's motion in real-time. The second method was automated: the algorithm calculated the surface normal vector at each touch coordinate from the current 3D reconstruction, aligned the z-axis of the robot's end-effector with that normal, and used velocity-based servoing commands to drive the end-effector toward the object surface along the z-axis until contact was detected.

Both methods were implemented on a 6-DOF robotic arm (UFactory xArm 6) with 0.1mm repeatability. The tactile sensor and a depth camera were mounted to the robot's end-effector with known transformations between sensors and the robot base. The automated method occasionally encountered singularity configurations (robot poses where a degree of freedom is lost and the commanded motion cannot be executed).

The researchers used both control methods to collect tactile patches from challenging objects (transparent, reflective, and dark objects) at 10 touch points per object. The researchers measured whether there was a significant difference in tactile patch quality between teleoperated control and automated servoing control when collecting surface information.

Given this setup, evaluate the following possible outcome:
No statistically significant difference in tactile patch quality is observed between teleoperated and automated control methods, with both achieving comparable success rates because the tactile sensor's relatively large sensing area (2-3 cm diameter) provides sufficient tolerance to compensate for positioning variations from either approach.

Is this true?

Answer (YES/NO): NO